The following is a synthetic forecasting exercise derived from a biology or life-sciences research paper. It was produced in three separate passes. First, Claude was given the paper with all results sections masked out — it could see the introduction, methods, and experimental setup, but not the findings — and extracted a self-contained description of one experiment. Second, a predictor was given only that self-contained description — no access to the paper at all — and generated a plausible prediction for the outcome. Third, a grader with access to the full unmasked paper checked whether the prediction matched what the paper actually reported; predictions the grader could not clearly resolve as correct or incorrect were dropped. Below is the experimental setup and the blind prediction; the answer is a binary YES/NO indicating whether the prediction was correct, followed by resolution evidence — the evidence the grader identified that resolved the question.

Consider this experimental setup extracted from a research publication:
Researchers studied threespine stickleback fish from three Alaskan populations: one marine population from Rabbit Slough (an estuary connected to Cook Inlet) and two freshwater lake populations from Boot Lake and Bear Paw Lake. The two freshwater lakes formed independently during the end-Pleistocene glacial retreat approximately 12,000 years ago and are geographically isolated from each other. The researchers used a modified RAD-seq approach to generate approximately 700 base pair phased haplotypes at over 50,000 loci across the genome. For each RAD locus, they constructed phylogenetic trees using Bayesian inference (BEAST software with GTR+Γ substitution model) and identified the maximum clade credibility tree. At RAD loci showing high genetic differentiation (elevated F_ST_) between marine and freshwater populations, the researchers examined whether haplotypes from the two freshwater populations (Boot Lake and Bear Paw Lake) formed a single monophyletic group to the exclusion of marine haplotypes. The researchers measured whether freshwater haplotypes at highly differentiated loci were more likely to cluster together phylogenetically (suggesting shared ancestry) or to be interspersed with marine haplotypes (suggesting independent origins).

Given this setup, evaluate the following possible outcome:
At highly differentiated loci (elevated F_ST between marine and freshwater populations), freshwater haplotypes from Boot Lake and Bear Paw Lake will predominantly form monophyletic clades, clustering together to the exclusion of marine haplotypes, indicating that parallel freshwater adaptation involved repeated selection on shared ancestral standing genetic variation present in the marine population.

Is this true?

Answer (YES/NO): YES